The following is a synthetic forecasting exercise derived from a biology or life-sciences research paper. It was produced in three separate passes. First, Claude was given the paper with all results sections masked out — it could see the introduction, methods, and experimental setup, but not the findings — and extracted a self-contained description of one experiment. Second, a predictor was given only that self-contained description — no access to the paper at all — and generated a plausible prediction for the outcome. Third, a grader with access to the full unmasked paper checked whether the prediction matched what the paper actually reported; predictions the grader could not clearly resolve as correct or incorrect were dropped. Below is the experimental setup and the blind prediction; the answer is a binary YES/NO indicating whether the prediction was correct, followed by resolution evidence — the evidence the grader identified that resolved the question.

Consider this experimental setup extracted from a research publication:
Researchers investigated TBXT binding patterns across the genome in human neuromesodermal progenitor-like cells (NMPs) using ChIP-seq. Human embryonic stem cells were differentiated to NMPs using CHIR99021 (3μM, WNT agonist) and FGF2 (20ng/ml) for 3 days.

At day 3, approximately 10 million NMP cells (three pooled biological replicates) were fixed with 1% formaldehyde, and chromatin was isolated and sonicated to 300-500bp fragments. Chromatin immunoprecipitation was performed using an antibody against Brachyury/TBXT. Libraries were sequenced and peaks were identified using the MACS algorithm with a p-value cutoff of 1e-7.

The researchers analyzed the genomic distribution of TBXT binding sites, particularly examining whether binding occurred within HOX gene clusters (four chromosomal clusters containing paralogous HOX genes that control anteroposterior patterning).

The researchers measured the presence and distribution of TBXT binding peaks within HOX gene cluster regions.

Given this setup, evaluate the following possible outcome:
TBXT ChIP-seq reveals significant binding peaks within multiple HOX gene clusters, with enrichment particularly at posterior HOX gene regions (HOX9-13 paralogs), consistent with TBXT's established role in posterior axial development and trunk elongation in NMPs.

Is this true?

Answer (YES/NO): NO